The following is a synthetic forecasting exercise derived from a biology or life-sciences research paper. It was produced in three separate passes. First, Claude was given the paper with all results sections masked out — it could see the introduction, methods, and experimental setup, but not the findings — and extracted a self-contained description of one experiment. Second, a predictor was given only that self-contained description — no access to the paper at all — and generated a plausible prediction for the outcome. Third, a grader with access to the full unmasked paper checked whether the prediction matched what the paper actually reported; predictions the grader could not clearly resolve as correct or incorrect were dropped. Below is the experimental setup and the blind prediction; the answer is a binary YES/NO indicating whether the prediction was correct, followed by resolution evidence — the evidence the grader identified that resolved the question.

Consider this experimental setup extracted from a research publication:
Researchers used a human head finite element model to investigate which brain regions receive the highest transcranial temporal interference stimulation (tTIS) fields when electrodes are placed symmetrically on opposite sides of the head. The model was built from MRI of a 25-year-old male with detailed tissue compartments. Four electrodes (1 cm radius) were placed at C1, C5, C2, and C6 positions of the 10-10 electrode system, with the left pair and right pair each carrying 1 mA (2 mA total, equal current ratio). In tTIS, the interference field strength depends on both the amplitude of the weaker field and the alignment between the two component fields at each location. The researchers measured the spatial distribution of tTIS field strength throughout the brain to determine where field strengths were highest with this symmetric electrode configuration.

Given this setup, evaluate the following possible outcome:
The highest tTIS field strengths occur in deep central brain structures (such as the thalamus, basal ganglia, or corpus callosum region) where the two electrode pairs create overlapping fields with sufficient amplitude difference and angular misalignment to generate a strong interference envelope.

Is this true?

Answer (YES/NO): YES